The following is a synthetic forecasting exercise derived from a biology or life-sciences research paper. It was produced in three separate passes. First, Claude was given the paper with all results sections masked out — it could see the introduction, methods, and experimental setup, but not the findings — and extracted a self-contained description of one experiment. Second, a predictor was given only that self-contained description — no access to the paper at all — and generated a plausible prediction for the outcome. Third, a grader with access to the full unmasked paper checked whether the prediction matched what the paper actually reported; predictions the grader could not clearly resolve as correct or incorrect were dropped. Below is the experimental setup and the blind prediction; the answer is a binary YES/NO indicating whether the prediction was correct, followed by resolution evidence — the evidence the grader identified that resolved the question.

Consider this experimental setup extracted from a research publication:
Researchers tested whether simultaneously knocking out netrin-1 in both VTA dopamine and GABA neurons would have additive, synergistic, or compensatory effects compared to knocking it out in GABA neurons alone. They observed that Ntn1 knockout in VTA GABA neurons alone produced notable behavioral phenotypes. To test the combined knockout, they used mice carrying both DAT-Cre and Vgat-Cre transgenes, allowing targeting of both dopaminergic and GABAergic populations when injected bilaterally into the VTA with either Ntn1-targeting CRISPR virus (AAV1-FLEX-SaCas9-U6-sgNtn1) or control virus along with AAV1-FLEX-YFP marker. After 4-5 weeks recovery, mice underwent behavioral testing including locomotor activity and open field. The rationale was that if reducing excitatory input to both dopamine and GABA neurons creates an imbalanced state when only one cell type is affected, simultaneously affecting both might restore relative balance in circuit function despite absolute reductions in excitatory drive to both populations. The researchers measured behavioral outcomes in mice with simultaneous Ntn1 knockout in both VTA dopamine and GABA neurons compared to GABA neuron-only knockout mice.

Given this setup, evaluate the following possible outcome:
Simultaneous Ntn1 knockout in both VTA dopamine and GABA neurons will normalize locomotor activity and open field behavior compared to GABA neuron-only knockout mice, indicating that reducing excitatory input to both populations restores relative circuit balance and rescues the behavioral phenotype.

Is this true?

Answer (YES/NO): YES